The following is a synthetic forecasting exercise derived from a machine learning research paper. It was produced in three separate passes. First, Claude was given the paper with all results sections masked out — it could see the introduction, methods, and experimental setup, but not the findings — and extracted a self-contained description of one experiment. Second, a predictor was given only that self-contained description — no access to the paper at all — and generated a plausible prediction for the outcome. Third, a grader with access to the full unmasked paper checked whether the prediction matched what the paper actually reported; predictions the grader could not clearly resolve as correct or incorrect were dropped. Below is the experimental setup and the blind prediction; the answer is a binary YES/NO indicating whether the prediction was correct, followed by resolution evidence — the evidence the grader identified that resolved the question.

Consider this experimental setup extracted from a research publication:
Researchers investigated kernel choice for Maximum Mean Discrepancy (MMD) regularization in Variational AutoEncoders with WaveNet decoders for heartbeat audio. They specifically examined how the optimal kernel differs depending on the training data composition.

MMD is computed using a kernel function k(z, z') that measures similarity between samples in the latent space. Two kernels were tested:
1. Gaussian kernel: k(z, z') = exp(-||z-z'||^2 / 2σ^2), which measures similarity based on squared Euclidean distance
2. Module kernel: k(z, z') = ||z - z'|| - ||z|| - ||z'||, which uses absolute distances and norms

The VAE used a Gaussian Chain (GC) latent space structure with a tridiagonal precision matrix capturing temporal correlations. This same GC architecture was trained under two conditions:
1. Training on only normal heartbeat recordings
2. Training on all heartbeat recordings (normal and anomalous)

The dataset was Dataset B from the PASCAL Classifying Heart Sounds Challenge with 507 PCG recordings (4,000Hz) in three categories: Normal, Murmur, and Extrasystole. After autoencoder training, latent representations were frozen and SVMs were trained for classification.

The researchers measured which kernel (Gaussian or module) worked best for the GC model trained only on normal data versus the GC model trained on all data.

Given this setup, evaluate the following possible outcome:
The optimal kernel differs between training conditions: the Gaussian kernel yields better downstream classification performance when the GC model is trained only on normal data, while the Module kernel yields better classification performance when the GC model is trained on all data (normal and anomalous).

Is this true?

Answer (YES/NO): YES